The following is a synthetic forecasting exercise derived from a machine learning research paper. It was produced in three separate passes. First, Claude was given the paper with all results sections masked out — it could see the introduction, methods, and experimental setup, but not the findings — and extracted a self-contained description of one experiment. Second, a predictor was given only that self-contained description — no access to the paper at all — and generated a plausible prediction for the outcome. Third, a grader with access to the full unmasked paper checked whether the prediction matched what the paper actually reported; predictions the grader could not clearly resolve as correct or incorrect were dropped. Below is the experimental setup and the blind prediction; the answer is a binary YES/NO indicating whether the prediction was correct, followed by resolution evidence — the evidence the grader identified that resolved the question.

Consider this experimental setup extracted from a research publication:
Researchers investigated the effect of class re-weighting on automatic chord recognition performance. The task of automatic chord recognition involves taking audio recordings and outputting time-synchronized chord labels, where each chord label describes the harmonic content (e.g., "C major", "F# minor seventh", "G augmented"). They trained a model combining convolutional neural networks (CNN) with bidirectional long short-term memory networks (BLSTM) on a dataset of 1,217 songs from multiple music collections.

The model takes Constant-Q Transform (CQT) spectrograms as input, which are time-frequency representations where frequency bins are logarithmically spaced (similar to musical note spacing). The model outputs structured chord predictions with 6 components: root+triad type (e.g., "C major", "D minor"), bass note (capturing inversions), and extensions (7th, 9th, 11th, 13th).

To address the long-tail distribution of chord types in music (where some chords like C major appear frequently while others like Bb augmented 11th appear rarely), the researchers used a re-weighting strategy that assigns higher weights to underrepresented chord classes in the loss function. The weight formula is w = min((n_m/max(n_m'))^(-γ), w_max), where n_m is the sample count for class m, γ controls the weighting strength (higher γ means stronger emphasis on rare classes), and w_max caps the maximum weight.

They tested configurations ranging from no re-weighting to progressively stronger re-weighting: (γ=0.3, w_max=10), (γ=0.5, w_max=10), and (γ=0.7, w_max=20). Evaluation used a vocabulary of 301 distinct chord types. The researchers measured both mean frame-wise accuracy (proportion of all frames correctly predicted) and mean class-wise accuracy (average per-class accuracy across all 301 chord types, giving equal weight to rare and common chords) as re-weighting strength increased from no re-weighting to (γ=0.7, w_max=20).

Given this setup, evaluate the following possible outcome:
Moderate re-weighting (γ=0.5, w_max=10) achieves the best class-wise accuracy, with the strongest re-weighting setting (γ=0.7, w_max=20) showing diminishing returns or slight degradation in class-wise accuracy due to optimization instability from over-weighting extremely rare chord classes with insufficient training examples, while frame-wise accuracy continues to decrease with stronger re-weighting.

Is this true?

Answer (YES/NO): NO